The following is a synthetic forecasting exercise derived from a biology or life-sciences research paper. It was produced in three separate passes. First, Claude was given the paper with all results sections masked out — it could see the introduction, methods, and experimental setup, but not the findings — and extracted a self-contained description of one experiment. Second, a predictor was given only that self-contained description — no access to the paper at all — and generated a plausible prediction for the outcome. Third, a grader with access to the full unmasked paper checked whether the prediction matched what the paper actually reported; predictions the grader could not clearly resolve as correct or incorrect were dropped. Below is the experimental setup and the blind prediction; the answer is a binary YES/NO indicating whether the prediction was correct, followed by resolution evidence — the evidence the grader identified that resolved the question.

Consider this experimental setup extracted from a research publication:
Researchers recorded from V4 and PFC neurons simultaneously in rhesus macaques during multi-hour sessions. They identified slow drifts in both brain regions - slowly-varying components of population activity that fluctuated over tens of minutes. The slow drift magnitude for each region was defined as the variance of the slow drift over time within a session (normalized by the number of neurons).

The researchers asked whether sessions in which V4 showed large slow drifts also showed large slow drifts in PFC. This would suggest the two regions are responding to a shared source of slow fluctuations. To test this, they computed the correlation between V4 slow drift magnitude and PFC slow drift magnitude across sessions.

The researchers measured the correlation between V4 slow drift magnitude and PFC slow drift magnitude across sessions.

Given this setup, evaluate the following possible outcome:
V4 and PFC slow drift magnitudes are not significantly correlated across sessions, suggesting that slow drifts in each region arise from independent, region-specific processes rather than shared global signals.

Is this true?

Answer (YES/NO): NO